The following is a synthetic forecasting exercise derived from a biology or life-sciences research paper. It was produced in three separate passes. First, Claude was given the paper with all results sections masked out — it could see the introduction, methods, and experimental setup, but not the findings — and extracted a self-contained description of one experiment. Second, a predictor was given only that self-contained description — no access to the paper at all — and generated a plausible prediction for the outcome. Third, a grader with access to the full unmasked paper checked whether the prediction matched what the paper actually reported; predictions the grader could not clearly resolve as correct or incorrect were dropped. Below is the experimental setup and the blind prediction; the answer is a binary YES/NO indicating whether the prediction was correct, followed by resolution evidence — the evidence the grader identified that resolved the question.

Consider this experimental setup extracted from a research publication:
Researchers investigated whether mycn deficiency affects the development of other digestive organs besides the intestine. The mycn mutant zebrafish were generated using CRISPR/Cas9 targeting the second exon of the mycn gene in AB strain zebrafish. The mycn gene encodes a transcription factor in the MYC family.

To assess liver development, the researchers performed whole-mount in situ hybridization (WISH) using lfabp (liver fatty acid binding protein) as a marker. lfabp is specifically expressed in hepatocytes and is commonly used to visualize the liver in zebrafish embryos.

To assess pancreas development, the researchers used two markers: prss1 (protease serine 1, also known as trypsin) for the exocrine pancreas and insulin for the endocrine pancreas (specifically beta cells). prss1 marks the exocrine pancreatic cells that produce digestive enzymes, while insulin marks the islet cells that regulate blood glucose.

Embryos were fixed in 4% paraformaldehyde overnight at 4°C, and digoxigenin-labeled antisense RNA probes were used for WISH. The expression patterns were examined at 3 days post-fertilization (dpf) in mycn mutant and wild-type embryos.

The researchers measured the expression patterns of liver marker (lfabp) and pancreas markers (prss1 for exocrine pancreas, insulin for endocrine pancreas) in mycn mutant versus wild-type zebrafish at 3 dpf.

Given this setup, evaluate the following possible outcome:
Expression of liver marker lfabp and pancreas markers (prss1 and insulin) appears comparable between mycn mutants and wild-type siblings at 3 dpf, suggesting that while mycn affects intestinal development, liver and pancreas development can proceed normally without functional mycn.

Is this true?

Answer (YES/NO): NO